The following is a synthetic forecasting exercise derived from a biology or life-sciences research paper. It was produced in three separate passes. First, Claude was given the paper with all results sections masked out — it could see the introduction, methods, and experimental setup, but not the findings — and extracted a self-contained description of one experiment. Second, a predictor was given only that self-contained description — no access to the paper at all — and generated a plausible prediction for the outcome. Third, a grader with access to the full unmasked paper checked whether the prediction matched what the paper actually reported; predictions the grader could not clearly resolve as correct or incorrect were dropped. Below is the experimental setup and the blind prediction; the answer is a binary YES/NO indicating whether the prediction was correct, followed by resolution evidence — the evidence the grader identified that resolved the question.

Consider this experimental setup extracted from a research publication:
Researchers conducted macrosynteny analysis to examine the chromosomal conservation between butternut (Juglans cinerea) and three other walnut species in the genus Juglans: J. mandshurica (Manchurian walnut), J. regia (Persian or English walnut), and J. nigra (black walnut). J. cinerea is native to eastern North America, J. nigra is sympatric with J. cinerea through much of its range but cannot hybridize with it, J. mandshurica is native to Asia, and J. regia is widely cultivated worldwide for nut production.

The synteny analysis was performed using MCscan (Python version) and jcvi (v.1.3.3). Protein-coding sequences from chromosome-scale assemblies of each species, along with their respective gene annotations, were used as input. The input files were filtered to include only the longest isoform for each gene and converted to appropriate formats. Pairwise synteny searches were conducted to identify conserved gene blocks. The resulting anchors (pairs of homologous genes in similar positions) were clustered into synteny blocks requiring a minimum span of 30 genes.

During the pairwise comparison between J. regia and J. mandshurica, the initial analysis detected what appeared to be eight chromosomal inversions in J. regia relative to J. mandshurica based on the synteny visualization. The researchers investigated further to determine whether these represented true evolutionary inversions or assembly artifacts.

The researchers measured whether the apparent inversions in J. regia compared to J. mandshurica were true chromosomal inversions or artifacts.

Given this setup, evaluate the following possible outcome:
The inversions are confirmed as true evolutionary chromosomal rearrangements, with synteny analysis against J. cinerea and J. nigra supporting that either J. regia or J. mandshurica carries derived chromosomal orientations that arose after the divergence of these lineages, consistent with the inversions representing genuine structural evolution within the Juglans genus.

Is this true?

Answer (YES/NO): NO